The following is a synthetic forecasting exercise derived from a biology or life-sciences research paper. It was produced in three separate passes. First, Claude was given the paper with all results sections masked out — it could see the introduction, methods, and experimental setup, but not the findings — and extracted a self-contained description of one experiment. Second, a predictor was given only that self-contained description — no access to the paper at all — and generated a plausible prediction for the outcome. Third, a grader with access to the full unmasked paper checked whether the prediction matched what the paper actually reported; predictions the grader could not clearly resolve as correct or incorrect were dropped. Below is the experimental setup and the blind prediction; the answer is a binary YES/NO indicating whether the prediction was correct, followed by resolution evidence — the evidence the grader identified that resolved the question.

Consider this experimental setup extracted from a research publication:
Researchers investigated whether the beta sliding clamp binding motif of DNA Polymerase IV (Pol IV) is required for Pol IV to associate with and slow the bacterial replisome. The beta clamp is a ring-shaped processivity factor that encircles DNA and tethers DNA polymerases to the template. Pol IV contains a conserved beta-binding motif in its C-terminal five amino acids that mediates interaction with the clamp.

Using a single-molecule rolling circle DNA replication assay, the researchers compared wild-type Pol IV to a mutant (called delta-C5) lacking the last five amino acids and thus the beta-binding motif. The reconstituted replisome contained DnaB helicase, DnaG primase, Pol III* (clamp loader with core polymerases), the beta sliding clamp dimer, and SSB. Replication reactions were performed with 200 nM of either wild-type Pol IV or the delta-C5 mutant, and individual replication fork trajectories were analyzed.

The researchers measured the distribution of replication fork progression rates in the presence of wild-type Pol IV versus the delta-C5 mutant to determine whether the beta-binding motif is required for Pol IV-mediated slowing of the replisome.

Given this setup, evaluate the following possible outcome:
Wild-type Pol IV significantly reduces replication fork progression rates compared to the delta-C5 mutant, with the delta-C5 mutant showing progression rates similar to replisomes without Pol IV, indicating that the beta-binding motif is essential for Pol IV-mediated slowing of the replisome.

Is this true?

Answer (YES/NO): YES